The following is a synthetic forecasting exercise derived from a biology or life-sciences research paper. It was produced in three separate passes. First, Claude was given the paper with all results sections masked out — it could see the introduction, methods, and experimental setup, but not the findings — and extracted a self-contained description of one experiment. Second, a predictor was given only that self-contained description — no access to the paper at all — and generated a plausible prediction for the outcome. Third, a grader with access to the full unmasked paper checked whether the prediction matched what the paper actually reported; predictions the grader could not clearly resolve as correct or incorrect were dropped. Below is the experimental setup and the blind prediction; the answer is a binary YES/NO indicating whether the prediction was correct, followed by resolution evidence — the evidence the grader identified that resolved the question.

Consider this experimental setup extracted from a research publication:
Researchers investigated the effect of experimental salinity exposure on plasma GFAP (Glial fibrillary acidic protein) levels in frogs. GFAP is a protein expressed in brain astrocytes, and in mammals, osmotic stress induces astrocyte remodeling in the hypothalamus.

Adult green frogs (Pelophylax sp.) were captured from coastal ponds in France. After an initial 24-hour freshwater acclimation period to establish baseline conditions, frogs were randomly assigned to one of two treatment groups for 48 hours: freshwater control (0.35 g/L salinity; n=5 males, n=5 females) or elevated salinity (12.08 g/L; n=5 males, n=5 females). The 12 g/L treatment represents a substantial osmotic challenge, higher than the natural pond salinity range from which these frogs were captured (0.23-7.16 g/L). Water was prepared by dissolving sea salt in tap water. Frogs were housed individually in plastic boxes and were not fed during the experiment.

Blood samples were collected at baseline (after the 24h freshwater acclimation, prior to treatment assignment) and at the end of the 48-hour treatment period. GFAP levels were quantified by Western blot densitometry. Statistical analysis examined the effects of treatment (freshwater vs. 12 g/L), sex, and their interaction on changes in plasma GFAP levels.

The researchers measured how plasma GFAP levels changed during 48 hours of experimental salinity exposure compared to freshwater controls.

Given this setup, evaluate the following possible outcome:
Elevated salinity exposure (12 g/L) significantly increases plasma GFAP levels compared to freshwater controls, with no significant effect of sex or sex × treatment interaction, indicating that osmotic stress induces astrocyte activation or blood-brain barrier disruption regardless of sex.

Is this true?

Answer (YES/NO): NO